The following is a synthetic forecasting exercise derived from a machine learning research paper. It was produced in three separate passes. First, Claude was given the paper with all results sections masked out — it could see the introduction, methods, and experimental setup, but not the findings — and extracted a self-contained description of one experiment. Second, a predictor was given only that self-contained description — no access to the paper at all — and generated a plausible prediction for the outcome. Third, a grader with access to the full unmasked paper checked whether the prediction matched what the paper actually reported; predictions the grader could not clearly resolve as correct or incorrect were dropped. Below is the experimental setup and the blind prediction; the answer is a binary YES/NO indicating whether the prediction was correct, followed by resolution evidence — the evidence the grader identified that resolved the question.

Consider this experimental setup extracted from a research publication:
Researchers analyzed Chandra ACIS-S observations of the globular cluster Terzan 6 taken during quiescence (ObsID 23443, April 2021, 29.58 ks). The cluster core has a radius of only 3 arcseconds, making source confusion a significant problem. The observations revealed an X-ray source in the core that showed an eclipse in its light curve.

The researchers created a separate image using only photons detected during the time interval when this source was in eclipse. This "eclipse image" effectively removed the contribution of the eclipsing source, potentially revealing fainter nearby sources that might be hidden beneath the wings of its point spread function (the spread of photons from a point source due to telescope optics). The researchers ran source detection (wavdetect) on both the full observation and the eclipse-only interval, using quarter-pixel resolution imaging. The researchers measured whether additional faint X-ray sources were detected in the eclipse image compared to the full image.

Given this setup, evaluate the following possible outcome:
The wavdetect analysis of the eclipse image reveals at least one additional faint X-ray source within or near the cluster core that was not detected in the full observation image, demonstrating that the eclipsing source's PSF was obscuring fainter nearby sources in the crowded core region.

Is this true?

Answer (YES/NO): NO